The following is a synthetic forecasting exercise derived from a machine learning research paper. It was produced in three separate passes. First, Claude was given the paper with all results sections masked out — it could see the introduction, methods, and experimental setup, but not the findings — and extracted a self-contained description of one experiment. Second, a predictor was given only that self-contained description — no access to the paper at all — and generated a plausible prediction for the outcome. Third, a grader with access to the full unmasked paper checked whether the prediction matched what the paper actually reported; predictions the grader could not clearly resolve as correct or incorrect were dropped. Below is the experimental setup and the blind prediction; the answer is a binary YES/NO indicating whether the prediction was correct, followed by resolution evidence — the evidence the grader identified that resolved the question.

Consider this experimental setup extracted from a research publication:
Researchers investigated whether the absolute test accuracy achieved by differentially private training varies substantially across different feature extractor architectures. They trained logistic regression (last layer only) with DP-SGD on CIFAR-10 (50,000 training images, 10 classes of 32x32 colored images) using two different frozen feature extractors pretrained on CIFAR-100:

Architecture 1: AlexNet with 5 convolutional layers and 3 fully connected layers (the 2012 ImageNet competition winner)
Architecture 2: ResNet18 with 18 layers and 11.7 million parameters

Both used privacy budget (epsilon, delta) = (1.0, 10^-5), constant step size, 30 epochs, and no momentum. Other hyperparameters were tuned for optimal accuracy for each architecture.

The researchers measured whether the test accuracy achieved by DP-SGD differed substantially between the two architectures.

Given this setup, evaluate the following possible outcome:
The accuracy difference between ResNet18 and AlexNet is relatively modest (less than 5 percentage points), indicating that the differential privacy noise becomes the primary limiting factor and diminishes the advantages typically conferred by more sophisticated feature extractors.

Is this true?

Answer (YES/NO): NO